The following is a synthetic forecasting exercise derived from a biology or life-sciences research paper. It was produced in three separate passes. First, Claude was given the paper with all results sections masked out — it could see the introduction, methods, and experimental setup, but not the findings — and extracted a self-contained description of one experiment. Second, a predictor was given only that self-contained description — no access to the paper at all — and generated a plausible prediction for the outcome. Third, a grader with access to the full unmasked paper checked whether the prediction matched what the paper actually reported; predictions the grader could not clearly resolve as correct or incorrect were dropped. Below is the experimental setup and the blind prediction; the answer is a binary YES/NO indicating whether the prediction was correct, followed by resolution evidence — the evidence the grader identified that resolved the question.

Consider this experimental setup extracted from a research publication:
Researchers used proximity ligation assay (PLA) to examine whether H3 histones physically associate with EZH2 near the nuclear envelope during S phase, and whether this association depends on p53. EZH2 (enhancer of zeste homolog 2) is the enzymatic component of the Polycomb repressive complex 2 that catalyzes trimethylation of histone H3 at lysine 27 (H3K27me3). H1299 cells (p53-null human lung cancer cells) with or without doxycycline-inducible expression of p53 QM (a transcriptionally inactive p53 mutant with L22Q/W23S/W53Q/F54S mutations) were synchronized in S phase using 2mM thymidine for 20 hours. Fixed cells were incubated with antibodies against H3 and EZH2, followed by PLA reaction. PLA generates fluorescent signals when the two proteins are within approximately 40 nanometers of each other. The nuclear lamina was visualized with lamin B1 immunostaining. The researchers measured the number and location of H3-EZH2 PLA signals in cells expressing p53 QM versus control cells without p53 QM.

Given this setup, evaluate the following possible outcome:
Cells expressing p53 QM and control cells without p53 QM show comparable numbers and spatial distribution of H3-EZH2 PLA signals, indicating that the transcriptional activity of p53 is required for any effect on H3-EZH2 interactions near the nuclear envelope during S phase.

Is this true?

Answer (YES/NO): NO